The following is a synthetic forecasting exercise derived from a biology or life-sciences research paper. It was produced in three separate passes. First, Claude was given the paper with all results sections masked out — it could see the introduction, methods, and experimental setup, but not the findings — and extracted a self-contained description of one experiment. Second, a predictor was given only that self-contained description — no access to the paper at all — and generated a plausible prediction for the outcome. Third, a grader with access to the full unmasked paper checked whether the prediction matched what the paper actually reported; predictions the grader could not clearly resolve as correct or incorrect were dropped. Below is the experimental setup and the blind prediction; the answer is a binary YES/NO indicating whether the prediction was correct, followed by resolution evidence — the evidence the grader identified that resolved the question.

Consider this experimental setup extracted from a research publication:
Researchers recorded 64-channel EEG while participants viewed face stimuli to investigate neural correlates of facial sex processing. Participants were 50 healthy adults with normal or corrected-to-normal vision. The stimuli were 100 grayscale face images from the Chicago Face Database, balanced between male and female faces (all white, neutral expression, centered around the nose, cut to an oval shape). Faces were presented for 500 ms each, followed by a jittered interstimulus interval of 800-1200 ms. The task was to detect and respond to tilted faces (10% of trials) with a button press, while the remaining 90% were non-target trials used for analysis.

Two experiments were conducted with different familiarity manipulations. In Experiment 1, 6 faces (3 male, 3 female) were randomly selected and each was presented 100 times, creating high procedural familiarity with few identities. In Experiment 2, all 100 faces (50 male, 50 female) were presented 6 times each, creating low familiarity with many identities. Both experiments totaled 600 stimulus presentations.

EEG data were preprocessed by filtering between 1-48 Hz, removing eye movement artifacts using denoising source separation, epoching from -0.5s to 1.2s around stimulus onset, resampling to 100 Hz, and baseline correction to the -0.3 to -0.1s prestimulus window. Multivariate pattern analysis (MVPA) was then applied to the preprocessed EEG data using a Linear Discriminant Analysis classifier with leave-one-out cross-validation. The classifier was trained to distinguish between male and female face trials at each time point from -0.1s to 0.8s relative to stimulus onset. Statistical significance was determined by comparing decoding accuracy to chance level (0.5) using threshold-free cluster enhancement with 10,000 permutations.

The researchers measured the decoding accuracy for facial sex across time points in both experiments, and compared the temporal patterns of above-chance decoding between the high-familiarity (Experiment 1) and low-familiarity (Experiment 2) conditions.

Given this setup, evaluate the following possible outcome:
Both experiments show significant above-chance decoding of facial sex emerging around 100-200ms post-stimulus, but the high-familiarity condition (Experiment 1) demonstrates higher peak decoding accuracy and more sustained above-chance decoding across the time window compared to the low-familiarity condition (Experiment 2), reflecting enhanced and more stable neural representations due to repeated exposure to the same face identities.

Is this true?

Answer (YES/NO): NO